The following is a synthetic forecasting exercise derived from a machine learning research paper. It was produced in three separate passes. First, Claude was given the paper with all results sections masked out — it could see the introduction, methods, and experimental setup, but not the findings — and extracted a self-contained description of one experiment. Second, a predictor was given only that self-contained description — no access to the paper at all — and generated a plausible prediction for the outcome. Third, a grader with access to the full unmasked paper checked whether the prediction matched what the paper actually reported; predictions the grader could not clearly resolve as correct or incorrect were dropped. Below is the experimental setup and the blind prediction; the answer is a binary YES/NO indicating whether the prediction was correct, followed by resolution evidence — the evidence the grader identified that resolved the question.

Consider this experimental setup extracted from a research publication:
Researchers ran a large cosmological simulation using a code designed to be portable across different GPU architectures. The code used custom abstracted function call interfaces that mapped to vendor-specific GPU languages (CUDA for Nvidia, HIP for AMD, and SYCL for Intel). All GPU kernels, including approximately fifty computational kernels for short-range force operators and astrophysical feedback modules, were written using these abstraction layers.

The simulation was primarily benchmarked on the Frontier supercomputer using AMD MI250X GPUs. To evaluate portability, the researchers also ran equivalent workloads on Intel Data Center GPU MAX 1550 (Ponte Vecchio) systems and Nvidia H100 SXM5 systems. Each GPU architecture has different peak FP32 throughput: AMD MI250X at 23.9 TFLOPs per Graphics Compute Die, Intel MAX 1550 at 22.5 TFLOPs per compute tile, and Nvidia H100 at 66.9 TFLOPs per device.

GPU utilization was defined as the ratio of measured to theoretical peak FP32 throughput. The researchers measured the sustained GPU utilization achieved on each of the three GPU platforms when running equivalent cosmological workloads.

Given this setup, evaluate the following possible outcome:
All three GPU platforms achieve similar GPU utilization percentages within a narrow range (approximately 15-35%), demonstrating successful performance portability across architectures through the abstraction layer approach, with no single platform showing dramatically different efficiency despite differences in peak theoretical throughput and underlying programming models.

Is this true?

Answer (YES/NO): YES